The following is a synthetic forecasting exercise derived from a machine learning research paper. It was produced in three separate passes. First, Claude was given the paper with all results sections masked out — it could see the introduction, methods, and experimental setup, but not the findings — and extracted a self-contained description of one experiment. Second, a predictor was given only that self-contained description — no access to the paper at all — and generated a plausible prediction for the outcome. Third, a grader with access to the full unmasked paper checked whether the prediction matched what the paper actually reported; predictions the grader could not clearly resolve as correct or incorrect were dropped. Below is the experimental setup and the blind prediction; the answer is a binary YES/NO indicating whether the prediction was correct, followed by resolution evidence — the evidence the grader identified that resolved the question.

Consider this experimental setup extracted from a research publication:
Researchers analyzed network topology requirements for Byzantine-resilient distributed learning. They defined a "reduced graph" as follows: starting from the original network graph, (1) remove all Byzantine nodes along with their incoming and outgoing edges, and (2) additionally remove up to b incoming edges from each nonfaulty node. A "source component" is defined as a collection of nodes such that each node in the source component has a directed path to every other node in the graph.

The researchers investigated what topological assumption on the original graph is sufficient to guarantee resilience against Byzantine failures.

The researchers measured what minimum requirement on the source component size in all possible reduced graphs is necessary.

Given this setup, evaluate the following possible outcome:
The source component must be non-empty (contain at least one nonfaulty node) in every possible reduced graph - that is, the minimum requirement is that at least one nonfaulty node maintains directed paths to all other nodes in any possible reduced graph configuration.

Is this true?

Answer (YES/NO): NO